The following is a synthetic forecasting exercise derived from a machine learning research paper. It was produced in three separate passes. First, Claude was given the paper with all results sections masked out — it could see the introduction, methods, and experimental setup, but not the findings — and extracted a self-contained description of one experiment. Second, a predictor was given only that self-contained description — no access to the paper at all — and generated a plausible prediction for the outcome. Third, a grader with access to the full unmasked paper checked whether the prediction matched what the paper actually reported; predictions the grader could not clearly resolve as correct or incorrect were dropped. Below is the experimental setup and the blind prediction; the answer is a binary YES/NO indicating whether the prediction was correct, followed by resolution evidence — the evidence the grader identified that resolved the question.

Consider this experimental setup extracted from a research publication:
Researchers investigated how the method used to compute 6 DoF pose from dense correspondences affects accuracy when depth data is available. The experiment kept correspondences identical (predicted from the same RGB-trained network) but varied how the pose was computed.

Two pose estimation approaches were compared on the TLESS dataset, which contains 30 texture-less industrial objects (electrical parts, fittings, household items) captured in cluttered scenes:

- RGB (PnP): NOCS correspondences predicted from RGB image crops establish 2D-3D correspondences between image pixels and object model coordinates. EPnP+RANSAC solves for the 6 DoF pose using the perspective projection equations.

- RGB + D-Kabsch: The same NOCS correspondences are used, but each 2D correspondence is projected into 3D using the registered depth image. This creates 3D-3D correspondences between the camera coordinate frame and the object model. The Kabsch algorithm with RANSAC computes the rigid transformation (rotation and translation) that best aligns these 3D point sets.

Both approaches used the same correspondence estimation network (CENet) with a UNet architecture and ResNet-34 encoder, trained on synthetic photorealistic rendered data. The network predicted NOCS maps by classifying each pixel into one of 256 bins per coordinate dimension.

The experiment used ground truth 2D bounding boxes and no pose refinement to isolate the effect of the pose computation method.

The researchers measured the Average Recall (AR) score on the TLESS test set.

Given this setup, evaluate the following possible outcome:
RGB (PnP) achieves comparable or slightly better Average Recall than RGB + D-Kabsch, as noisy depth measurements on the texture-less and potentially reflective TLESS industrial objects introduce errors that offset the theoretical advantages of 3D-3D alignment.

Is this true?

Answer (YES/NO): NO